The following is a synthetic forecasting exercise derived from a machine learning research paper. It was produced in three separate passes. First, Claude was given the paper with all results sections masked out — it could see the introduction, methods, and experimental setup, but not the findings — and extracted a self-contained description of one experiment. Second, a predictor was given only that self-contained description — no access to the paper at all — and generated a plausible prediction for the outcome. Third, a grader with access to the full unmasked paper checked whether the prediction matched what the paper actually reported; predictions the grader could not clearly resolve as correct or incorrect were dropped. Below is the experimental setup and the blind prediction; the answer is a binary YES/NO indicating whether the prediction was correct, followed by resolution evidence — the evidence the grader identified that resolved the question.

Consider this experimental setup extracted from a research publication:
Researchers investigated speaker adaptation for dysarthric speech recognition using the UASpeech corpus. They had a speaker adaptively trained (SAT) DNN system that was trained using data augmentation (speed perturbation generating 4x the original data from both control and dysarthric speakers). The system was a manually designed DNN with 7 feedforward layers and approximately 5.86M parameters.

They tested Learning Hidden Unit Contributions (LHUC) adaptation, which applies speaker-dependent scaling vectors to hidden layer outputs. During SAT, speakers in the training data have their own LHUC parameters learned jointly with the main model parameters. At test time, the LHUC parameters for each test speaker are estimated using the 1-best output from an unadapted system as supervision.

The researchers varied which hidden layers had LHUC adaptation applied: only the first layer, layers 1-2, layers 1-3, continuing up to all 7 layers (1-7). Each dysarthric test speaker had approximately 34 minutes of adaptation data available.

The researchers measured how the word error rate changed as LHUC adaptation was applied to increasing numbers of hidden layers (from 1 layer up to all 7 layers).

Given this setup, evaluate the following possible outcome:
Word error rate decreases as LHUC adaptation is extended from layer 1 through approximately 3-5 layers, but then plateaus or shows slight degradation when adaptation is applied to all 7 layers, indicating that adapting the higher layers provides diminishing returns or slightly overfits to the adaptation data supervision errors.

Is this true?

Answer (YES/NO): NO